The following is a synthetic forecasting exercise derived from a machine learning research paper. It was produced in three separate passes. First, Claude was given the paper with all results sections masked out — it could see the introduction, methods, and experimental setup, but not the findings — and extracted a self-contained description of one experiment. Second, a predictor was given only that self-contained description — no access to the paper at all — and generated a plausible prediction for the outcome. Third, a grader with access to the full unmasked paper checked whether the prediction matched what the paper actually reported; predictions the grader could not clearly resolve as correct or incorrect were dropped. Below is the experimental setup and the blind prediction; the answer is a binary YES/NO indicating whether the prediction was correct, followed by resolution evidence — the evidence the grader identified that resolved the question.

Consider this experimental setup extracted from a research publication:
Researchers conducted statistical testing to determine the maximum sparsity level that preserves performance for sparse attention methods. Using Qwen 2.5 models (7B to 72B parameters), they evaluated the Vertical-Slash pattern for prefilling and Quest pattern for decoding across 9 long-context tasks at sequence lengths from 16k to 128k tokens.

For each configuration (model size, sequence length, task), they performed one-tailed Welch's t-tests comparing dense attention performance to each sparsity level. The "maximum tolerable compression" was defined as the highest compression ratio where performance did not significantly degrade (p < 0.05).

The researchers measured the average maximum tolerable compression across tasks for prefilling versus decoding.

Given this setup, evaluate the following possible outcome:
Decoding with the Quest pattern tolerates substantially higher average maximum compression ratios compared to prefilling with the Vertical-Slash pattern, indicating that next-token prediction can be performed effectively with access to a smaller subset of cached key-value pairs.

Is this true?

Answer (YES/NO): YES